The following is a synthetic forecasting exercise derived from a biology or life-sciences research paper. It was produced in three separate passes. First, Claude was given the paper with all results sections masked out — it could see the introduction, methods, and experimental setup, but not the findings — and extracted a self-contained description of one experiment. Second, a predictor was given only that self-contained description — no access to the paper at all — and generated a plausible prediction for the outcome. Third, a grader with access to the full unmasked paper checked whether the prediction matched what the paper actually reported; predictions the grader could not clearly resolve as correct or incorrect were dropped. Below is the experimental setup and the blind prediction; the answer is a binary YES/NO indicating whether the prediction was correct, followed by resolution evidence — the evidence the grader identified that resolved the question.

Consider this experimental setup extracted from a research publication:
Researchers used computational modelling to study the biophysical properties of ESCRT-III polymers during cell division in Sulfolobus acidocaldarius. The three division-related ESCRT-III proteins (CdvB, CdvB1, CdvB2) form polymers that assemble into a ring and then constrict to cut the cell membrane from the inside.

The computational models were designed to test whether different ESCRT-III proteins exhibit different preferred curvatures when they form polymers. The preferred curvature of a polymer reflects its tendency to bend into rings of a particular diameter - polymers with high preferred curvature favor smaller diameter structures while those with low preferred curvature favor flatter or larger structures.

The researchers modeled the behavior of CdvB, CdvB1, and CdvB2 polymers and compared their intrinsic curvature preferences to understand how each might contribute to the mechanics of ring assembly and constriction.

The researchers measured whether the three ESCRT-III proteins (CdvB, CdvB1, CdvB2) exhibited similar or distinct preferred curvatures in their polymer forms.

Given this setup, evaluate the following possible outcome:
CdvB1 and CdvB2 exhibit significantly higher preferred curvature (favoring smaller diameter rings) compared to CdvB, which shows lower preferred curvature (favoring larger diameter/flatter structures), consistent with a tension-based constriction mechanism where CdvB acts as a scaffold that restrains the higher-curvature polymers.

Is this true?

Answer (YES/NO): YES